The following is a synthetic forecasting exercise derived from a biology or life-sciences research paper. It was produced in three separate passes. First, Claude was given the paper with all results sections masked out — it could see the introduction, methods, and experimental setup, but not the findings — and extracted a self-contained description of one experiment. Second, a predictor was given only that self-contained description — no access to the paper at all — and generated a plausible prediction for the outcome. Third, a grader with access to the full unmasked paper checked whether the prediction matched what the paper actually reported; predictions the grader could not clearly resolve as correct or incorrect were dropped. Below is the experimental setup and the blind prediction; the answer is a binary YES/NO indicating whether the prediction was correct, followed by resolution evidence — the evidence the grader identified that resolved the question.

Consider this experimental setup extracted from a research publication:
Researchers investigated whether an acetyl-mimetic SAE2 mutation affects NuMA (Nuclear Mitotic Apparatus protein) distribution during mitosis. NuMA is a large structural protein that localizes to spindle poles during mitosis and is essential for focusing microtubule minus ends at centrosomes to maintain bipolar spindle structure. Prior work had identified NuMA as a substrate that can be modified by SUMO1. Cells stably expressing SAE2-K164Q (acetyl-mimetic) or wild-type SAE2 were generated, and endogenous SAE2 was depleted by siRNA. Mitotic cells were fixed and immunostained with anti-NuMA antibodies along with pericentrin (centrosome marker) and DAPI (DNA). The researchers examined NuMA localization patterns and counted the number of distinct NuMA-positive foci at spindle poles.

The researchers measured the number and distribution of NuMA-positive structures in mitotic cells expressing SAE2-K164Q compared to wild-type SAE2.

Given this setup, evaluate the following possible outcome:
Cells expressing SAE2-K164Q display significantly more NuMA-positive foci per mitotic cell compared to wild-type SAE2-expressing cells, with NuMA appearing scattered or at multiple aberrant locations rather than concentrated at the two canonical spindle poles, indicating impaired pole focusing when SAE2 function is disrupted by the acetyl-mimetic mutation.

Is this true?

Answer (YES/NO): YES